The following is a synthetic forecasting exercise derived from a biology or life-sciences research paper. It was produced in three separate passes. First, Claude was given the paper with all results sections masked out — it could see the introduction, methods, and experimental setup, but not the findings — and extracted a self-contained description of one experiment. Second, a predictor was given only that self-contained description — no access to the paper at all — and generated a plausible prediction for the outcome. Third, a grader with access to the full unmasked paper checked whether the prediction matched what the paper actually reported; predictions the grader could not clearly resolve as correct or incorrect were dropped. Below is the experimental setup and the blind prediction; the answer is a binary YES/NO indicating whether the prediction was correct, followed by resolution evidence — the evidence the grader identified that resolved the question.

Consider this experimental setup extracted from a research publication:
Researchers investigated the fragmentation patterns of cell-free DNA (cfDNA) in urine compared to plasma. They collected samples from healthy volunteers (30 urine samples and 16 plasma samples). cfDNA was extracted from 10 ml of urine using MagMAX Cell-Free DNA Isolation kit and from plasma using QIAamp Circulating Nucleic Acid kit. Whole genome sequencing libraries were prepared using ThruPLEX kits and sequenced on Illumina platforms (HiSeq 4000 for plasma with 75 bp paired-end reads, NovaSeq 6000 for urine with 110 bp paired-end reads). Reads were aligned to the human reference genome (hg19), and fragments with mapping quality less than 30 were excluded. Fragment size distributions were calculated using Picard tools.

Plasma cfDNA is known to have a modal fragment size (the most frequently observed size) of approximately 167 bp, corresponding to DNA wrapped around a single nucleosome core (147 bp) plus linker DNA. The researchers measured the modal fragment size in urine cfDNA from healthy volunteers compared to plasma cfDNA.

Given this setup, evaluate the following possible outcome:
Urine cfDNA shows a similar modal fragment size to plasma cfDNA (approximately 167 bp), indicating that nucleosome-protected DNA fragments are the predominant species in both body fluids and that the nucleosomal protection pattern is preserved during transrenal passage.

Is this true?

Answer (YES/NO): NO